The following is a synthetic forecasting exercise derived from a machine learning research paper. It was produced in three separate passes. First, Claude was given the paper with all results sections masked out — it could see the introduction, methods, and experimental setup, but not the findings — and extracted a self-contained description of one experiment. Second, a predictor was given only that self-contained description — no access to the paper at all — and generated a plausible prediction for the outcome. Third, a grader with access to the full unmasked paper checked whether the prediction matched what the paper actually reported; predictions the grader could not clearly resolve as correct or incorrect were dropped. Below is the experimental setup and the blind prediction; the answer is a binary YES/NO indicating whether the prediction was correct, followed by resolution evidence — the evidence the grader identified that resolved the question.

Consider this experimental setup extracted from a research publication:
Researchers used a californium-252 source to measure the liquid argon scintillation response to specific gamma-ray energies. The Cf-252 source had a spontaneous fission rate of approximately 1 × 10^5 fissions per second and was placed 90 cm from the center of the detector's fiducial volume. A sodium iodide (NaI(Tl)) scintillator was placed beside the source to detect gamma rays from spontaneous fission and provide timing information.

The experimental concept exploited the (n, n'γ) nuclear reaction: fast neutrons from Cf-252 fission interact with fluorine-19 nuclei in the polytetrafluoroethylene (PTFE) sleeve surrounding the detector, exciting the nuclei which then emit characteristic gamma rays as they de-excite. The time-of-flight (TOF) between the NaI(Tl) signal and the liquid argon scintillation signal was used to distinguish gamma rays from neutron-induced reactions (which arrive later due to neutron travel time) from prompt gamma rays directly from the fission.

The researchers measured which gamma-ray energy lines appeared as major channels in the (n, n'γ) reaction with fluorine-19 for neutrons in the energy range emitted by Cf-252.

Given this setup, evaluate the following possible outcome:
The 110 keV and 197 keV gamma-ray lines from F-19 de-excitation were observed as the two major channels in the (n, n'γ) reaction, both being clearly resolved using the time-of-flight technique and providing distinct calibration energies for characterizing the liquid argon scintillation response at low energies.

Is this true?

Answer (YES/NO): YES